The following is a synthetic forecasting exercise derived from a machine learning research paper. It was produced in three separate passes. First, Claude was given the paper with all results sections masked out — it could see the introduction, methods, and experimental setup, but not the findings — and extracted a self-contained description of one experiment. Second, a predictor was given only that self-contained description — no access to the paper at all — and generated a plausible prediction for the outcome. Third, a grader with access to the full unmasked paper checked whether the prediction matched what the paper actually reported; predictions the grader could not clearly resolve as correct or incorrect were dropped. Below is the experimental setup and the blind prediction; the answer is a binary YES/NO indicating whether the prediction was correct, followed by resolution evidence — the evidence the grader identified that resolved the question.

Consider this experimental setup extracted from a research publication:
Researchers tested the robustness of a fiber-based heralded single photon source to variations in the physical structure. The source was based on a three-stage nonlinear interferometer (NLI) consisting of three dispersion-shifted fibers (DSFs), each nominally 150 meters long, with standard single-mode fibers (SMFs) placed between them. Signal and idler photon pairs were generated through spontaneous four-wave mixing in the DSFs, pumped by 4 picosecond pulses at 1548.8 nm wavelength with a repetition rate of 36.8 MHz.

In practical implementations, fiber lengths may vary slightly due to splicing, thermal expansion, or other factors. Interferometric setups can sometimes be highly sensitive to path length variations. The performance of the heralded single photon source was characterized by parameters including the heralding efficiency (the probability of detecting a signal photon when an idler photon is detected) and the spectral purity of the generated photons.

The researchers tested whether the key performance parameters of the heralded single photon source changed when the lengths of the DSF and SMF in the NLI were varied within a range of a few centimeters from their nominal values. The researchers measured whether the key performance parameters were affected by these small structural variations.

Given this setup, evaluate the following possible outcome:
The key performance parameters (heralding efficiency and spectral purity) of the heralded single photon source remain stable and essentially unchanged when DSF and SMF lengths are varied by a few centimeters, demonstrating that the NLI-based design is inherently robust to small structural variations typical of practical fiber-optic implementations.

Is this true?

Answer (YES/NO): YES